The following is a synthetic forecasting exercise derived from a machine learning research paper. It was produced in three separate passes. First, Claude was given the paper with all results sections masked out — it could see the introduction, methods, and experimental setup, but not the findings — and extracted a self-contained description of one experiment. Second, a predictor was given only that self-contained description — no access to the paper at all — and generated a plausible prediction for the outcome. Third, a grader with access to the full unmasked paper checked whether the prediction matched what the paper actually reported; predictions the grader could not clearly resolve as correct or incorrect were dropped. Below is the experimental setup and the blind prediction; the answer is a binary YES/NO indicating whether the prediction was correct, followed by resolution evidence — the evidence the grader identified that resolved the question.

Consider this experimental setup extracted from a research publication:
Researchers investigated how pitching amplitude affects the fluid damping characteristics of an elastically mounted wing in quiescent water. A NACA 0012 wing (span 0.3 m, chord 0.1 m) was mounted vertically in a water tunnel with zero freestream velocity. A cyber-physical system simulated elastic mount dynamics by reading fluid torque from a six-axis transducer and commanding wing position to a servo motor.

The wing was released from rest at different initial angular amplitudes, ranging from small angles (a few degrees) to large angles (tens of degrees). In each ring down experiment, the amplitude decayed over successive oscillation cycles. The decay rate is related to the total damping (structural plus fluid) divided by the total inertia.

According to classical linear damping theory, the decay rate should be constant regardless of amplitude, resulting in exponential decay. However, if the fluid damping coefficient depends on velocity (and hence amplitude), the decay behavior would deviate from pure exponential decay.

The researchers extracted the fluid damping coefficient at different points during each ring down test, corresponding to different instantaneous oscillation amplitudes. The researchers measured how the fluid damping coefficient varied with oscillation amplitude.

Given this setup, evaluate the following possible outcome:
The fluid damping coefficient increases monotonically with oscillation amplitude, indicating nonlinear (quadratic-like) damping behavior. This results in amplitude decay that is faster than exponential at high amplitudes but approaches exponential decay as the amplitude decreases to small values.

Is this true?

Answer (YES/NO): NO